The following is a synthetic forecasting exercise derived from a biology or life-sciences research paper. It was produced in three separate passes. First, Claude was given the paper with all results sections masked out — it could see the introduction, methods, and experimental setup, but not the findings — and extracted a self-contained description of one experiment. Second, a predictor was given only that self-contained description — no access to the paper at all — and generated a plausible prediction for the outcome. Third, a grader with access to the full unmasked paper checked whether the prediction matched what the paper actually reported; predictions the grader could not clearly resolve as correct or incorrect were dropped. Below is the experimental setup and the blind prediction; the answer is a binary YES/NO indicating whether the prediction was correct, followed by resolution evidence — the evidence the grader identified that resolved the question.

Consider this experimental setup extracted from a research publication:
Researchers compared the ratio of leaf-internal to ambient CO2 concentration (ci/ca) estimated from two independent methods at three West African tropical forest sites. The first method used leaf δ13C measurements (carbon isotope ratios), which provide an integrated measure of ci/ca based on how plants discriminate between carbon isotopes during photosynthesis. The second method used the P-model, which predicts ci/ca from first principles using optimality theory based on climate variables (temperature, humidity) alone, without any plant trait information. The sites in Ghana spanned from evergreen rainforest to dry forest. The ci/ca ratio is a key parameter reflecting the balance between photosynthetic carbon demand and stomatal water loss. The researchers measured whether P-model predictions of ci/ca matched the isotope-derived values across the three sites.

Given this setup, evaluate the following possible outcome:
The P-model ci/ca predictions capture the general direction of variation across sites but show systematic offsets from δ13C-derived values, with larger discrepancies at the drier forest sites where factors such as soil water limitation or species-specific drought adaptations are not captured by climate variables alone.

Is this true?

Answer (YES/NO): NO